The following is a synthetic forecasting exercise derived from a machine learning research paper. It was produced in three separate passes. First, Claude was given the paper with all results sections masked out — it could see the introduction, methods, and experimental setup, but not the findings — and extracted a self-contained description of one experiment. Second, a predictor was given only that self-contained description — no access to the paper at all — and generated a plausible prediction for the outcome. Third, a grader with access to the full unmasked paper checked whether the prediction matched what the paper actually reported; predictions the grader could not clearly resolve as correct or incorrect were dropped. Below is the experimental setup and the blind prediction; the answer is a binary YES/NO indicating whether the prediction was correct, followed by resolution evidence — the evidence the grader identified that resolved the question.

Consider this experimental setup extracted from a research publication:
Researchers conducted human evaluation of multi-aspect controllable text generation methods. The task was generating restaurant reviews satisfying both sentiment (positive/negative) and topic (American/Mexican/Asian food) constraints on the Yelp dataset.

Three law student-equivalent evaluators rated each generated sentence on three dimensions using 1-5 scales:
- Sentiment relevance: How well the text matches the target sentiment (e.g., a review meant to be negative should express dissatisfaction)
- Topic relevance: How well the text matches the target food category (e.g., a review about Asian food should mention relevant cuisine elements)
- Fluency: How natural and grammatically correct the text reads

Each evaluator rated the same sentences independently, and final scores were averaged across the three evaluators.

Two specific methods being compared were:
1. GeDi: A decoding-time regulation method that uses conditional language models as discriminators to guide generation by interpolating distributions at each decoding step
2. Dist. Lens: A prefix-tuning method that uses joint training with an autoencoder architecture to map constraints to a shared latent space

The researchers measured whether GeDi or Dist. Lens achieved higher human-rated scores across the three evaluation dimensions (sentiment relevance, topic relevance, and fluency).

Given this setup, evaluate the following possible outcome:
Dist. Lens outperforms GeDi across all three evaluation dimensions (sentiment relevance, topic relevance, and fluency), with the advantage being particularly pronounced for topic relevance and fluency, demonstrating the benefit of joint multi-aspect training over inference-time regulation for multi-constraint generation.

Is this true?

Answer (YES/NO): NO